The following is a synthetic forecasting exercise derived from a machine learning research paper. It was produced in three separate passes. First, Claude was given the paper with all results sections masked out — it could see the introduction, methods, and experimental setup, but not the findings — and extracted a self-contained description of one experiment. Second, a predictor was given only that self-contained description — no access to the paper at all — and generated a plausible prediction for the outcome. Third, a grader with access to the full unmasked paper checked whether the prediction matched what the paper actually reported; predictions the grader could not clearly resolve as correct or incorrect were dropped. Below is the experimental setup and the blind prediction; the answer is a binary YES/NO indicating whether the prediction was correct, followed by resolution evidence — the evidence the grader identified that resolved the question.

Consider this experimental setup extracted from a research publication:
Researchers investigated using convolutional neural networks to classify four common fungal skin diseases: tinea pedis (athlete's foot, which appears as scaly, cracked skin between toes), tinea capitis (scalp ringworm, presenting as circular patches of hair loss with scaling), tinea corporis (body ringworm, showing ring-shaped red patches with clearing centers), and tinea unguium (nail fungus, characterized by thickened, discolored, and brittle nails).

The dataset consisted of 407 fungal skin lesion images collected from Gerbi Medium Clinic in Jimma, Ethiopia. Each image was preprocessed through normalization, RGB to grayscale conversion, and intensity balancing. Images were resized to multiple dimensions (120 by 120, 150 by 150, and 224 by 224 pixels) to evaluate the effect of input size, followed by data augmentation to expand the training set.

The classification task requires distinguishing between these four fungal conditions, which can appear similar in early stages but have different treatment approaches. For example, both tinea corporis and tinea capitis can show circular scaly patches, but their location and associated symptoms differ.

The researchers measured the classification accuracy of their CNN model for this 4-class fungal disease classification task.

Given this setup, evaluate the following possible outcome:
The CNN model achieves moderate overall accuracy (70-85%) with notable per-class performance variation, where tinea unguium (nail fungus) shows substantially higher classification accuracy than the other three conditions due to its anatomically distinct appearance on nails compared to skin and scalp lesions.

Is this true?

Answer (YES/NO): NO